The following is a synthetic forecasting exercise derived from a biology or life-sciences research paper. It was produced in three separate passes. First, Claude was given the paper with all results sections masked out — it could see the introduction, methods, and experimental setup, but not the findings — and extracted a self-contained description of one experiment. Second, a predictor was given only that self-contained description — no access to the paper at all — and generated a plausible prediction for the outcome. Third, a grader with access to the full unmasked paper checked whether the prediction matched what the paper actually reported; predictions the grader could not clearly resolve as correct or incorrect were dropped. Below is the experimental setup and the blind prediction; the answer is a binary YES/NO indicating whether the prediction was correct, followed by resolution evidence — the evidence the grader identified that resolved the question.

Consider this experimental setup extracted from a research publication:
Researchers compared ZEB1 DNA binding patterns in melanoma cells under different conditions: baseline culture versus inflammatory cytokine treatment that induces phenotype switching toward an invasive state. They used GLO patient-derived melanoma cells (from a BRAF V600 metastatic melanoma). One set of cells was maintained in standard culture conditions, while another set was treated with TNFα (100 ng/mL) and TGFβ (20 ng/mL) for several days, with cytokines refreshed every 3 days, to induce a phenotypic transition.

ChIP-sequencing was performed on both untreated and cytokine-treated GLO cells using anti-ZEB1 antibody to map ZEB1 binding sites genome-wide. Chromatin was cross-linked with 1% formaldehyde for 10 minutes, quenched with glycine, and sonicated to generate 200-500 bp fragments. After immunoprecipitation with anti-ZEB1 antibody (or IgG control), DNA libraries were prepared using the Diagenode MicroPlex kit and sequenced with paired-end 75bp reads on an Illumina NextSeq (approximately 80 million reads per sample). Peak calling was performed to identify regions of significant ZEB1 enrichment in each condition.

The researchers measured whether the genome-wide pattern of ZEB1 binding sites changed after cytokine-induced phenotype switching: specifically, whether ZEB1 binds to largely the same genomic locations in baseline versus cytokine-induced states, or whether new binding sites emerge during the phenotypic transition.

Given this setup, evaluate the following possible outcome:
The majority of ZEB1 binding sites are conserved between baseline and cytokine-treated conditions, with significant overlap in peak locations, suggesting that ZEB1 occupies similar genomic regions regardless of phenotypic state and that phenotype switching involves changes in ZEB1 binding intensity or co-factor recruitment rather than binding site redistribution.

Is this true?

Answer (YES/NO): NO